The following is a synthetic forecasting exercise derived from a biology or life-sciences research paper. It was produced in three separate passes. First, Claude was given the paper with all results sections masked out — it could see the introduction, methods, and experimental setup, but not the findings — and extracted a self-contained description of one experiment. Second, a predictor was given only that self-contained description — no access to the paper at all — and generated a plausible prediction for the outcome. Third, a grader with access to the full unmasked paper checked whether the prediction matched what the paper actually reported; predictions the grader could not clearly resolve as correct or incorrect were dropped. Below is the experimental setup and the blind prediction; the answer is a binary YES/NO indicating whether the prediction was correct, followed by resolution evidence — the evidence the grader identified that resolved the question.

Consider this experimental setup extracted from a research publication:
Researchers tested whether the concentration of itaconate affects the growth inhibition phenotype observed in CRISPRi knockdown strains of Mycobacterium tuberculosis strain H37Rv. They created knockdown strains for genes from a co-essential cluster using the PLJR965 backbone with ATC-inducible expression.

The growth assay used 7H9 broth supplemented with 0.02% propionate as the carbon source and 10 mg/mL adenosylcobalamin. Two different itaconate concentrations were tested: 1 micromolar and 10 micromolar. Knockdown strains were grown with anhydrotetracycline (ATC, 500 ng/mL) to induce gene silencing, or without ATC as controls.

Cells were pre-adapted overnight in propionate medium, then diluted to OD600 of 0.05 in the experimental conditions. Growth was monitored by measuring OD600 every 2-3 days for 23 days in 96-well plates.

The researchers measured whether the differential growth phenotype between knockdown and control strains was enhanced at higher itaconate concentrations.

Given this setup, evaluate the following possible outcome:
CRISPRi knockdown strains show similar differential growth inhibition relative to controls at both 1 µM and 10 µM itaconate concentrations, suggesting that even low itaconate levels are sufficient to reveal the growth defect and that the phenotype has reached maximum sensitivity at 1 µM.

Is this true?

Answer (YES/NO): NO